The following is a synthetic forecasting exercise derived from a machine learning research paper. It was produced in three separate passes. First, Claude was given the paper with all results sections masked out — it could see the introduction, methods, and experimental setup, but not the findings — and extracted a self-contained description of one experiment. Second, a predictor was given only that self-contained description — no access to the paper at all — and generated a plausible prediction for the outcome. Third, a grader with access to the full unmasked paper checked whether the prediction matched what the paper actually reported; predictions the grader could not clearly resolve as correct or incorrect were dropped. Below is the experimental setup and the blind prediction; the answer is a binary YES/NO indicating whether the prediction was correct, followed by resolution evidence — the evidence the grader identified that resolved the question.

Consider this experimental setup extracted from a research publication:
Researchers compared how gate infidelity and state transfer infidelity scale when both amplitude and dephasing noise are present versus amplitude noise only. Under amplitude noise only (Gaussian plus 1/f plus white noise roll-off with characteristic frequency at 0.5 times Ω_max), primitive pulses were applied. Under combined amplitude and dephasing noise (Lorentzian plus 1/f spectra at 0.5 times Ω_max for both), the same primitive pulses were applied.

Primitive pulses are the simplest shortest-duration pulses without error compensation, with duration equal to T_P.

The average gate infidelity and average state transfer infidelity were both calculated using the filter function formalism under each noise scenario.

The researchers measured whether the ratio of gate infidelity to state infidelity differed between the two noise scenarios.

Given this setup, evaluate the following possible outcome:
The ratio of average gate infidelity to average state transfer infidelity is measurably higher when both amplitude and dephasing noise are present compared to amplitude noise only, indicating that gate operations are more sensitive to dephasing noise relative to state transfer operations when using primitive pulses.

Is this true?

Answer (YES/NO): NO